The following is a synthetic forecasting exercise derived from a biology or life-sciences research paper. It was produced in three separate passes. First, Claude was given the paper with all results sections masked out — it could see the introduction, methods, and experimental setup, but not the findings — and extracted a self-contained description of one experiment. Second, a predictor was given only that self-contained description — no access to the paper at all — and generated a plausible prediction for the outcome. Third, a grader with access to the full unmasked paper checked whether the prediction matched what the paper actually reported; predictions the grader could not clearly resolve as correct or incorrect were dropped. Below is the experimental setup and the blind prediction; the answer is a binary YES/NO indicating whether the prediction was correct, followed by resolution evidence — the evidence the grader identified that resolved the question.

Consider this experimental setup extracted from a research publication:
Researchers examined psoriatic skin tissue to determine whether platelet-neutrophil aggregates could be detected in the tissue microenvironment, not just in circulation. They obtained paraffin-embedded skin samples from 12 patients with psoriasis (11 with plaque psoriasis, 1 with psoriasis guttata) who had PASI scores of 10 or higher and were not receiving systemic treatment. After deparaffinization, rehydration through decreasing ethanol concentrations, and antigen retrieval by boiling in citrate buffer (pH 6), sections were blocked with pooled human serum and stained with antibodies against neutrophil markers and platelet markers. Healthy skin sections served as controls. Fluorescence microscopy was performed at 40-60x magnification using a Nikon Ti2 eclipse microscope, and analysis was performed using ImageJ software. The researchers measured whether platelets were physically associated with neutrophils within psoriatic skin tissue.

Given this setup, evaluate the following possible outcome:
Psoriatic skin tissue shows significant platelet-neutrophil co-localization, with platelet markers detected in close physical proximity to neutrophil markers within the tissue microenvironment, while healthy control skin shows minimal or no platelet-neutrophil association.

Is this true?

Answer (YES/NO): YES